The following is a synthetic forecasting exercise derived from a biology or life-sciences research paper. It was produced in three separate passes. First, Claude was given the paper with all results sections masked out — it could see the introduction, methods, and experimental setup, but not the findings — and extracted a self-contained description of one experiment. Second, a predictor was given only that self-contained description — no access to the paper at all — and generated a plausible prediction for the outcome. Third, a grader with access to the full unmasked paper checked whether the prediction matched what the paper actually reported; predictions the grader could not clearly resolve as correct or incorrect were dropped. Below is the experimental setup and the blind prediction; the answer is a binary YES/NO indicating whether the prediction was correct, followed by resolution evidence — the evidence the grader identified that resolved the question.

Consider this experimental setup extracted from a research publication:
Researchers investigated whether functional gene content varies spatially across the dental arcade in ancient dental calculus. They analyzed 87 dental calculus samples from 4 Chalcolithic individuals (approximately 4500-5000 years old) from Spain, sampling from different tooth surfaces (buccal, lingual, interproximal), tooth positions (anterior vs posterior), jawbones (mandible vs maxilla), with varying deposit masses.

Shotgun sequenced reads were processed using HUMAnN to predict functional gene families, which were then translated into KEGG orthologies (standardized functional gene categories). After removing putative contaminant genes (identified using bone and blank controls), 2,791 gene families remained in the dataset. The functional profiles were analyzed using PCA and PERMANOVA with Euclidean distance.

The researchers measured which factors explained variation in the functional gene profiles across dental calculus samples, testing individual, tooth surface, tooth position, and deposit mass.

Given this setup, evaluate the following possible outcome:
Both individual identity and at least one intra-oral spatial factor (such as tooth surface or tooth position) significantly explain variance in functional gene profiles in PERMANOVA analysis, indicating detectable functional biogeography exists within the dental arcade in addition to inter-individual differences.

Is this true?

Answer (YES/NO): YES